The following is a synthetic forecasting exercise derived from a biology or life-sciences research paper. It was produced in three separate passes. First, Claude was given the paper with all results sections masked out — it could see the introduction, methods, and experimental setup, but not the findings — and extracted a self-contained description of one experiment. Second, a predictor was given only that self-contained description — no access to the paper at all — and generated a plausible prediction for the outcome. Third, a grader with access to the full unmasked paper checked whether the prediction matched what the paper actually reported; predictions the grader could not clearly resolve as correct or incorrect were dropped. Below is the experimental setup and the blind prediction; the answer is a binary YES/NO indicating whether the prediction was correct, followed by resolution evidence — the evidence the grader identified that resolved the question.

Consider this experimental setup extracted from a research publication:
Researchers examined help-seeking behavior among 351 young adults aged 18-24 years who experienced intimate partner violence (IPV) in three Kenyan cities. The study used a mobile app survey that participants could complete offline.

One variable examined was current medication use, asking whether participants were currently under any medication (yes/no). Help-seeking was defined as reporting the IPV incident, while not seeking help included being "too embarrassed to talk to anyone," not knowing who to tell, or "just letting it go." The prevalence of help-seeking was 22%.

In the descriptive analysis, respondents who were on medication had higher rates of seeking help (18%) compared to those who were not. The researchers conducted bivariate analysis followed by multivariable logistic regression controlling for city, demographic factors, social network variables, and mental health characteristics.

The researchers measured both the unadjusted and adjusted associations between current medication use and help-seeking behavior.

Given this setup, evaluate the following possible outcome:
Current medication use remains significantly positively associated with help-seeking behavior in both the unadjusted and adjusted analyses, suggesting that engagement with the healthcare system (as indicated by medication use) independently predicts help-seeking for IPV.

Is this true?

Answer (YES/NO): YES